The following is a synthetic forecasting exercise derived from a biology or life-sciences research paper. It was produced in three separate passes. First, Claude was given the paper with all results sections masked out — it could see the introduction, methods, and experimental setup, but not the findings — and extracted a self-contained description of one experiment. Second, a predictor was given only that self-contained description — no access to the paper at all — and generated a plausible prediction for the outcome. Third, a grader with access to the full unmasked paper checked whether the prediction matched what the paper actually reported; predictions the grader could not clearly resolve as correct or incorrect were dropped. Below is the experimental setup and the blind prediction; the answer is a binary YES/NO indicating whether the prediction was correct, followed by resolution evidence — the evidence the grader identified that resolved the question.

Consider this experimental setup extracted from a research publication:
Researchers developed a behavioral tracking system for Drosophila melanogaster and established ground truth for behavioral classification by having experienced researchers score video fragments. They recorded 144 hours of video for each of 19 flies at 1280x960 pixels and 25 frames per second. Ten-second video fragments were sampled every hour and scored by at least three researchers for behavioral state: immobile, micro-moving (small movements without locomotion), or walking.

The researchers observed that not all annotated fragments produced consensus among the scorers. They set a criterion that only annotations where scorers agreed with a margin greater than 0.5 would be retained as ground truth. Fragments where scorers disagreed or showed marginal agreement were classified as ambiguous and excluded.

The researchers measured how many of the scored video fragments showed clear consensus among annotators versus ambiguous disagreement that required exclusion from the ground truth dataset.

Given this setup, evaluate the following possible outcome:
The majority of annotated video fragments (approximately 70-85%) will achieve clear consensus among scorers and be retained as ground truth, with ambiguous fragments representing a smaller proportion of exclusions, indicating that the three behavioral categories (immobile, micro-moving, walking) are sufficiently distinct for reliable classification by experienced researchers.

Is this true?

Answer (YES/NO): NO